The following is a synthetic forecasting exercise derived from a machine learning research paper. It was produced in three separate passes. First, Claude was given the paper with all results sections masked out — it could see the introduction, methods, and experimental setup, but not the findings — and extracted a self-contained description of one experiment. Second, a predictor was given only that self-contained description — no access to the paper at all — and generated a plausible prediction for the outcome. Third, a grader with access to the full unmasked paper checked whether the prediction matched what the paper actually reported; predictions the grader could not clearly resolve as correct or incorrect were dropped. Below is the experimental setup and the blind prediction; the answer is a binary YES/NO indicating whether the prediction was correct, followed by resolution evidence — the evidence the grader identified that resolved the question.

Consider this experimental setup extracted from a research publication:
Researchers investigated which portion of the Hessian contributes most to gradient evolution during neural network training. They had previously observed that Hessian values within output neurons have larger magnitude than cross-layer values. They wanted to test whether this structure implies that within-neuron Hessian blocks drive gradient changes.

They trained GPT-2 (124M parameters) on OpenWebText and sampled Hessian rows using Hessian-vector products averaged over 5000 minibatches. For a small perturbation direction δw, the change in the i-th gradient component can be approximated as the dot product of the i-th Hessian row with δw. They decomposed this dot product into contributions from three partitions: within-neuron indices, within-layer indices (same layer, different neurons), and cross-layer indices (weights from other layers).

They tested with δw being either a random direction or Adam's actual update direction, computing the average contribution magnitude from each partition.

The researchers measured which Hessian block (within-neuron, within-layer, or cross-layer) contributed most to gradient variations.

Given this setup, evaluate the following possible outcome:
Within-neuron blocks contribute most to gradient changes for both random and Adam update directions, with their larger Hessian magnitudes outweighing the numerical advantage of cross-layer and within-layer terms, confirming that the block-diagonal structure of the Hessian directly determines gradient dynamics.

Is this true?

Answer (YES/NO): NO